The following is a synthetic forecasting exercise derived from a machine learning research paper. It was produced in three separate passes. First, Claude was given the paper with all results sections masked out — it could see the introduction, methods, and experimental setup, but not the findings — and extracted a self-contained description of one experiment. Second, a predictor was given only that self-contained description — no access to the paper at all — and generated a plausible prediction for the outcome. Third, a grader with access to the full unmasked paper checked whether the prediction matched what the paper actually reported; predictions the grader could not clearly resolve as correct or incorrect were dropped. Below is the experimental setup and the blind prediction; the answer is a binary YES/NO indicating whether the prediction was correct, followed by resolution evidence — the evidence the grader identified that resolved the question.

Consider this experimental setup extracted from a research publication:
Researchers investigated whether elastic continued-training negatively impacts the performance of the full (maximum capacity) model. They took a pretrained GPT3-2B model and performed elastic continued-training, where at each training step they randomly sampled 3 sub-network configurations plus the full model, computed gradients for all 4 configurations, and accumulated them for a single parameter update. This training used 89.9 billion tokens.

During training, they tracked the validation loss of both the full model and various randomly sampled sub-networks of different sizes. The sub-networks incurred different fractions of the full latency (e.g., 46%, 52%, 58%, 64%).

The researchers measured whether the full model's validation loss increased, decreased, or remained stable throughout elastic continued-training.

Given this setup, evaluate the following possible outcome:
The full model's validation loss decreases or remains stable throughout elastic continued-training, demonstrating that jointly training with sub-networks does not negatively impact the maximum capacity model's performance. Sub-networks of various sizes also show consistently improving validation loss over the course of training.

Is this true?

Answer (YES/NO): YES